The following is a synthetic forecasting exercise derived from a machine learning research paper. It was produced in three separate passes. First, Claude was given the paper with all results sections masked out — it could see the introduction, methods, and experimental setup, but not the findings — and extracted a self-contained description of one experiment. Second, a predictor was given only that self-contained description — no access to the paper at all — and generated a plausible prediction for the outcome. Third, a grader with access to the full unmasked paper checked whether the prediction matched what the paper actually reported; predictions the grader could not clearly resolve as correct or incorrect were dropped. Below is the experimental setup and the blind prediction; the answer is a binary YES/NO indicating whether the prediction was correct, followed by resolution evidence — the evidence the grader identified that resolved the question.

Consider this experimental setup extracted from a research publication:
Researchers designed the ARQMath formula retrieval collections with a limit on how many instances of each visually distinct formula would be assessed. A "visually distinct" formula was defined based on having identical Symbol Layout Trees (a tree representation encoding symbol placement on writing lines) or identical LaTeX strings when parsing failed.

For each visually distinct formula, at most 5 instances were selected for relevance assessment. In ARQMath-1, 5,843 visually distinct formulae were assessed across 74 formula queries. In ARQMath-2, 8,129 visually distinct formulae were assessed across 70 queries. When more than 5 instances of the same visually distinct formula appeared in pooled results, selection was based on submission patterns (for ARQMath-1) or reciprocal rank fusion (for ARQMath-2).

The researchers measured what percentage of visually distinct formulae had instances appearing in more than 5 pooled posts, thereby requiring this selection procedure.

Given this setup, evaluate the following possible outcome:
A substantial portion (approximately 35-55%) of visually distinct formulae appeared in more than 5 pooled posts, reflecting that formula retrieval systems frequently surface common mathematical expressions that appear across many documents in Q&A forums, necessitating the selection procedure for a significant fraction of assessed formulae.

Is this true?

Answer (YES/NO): NO